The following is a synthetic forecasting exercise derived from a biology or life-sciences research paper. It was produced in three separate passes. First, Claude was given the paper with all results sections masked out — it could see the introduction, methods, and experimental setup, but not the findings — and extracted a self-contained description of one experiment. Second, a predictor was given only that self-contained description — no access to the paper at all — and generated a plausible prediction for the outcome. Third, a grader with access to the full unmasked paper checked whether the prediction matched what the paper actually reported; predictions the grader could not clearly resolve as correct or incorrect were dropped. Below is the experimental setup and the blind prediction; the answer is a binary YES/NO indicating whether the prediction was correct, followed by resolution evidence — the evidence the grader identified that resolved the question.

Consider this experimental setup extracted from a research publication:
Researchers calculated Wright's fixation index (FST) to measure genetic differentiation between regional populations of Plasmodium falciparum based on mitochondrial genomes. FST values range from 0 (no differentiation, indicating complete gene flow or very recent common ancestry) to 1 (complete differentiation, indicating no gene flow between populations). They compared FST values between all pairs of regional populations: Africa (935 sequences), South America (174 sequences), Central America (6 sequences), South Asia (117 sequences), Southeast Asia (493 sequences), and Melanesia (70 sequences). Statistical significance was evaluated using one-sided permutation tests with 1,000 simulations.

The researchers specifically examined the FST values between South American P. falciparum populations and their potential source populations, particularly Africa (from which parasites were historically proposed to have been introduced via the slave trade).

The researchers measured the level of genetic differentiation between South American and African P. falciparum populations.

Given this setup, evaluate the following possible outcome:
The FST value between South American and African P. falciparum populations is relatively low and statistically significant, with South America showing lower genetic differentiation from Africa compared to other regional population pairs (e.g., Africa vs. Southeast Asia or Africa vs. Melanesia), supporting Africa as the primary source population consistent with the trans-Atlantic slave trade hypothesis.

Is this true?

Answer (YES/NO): NO